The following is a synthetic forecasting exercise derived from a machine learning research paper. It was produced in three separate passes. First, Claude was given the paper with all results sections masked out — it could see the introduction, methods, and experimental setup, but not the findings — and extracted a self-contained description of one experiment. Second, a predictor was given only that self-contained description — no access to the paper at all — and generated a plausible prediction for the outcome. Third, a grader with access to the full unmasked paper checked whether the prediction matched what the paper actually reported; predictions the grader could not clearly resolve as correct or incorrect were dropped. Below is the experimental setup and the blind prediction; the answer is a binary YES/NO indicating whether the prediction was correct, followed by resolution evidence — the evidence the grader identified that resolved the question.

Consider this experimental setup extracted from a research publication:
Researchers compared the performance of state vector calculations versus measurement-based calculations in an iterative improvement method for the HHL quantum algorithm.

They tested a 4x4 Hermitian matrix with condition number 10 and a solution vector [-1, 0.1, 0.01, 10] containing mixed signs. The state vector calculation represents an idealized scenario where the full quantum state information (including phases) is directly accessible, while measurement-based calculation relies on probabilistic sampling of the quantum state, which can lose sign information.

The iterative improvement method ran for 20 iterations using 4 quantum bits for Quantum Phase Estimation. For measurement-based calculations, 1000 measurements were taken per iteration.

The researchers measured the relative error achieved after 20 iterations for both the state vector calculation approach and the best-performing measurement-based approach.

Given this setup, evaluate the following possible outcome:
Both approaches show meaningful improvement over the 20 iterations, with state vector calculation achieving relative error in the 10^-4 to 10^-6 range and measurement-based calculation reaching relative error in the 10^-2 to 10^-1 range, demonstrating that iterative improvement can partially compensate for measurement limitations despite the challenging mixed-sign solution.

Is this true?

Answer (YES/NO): NO